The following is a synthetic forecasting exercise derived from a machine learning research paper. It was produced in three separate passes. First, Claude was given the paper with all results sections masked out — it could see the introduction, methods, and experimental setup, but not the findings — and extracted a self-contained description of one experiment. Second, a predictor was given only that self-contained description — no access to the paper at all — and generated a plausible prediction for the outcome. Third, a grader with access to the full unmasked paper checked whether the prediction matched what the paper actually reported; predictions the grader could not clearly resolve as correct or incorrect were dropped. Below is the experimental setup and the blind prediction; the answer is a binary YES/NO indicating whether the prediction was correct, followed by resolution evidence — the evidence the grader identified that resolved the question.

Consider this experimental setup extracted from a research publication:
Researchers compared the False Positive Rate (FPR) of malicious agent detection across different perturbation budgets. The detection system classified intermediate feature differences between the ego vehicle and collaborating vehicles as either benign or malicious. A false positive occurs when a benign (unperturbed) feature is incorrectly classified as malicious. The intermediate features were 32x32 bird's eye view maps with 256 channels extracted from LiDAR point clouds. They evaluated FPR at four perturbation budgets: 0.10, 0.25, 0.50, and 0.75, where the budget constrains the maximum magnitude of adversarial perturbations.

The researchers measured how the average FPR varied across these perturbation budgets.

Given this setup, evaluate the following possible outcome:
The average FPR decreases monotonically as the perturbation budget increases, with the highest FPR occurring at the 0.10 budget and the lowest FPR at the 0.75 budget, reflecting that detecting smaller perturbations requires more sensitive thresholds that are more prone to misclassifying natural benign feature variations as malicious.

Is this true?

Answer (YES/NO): NO